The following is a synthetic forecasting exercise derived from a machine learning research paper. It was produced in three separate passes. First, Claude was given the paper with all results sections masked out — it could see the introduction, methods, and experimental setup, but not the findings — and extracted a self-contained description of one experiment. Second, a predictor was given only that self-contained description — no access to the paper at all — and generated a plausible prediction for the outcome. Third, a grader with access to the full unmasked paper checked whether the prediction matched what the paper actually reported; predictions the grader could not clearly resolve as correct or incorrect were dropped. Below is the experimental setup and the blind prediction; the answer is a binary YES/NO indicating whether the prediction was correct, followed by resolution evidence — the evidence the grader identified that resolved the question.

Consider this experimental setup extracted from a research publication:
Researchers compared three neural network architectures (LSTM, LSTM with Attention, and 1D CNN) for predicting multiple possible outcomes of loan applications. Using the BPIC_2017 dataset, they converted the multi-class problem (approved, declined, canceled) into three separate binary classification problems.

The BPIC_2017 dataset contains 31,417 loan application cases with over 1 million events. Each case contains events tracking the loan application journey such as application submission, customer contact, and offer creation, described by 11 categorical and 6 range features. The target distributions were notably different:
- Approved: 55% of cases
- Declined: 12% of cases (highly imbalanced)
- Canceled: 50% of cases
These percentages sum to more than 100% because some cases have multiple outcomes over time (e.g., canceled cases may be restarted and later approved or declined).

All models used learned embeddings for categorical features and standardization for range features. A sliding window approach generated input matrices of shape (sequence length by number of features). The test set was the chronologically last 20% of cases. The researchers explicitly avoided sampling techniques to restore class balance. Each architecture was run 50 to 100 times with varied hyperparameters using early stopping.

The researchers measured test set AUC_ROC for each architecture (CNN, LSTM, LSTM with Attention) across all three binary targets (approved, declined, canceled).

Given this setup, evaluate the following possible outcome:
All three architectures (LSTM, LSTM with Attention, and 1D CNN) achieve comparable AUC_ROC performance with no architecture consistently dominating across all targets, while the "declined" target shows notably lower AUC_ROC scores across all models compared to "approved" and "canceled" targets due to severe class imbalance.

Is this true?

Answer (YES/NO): NO